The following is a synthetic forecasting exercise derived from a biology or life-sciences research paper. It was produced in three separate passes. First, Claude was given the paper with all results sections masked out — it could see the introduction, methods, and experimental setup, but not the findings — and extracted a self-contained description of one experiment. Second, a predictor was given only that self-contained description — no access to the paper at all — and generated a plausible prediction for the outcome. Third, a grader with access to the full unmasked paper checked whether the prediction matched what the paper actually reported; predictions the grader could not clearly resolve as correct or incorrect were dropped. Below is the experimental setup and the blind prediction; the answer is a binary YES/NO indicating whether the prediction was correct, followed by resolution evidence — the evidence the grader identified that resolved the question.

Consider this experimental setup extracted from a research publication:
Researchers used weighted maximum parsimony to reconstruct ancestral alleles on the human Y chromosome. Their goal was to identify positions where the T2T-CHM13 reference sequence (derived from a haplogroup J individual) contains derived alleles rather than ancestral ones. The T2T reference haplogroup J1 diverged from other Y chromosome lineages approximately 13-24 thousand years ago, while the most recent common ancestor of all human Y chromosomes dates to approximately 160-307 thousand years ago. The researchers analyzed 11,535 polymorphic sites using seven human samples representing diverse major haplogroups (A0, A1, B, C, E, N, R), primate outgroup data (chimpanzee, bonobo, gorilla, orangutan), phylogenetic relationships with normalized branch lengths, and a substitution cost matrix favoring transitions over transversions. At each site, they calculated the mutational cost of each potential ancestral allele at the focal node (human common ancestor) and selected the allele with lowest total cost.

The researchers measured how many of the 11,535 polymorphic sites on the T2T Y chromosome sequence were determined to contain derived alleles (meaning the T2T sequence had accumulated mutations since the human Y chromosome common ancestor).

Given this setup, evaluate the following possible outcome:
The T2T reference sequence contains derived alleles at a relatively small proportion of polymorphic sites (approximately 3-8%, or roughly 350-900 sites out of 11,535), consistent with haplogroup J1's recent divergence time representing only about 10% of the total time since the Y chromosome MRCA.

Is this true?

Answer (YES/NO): NO